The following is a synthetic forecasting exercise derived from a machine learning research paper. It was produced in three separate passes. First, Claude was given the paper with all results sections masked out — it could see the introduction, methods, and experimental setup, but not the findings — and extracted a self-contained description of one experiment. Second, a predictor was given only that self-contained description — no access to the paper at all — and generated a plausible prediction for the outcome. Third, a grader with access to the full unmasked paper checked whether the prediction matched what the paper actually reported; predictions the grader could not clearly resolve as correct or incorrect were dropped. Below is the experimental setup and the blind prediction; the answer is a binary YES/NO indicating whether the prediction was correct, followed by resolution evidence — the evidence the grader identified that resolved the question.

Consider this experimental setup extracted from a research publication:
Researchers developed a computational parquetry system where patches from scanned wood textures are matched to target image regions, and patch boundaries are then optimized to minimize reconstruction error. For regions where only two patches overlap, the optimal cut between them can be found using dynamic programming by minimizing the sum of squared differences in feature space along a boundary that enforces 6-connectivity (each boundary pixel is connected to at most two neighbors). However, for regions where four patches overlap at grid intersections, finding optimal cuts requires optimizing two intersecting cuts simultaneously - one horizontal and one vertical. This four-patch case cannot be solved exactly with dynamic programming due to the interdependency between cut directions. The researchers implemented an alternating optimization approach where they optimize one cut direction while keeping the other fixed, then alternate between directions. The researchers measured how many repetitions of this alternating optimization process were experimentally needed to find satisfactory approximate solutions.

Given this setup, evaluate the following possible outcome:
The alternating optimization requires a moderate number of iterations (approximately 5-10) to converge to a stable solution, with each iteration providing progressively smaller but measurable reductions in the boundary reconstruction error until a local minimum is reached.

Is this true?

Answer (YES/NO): NO